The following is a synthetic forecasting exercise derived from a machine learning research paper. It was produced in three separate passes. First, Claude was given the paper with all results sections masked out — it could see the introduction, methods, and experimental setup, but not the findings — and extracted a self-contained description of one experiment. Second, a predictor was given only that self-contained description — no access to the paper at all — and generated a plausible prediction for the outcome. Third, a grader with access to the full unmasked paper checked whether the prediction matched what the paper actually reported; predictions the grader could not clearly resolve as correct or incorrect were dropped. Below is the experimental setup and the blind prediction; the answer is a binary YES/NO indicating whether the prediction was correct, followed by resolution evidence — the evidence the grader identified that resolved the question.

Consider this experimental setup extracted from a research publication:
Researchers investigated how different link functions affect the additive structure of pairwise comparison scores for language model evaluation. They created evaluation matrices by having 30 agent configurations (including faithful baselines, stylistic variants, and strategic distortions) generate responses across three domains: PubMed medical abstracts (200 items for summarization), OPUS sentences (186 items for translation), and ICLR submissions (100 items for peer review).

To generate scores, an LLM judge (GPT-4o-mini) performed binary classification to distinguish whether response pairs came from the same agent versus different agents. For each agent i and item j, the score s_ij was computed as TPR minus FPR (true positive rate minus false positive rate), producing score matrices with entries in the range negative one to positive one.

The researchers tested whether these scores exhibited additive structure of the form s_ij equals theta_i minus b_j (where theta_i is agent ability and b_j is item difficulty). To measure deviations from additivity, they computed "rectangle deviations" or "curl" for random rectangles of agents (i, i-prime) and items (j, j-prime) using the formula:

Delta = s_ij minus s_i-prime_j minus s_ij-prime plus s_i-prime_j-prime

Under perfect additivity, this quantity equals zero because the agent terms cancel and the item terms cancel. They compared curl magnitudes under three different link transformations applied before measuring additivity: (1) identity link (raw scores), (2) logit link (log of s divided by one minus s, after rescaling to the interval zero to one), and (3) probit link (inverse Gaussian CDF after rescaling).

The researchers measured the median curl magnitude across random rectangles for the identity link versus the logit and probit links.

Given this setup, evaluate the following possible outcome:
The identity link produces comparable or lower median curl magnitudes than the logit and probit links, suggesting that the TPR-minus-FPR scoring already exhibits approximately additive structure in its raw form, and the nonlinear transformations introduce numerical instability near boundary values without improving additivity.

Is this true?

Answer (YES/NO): YES